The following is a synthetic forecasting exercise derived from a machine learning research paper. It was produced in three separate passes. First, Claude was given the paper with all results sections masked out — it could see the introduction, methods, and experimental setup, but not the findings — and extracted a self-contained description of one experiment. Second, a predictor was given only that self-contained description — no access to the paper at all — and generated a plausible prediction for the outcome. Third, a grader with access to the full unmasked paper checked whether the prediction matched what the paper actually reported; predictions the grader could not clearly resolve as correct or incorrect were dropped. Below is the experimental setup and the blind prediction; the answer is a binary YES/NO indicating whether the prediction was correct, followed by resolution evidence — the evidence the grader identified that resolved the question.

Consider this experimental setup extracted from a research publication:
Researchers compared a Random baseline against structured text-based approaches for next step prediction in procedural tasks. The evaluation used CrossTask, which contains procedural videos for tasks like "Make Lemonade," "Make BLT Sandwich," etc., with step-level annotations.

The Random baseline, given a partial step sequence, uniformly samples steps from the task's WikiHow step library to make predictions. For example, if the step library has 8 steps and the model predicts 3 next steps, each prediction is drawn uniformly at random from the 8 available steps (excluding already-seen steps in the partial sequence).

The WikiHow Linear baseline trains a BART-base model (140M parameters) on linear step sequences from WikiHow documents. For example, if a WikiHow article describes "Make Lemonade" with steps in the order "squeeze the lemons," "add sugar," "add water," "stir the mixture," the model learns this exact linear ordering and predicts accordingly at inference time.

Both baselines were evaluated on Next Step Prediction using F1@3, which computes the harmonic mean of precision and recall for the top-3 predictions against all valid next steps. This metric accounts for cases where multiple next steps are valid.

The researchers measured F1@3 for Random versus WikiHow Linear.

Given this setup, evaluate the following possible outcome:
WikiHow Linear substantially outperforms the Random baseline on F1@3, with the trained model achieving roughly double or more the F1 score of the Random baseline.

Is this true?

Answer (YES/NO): NO